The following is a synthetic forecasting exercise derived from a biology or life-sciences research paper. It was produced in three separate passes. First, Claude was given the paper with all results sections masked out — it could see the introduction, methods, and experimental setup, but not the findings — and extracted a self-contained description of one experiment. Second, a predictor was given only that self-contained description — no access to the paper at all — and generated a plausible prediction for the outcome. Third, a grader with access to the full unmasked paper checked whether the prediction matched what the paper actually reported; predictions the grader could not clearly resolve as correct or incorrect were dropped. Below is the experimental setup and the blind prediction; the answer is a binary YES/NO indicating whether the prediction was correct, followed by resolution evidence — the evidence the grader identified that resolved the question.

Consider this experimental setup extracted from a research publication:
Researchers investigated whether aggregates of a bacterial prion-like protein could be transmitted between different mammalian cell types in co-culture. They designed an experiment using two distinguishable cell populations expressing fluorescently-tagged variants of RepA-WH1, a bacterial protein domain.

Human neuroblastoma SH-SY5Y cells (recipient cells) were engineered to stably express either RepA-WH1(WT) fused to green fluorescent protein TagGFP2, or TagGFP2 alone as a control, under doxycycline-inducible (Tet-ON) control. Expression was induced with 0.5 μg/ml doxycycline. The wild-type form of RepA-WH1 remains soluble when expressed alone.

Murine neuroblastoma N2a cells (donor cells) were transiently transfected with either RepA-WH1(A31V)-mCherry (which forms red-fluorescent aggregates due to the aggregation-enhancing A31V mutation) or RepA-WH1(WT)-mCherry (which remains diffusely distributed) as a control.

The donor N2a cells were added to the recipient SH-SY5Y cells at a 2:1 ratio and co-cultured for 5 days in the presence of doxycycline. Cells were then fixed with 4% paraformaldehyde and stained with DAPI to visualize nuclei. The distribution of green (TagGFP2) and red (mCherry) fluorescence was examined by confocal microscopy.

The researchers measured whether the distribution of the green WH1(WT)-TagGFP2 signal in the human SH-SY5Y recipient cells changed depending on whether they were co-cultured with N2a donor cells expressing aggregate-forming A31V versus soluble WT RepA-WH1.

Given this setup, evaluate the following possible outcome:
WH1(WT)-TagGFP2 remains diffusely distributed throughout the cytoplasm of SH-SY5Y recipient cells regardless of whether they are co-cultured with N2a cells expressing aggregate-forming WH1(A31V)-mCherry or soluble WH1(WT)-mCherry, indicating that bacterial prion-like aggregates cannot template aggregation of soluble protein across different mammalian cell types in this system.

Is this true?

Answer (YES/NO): NO